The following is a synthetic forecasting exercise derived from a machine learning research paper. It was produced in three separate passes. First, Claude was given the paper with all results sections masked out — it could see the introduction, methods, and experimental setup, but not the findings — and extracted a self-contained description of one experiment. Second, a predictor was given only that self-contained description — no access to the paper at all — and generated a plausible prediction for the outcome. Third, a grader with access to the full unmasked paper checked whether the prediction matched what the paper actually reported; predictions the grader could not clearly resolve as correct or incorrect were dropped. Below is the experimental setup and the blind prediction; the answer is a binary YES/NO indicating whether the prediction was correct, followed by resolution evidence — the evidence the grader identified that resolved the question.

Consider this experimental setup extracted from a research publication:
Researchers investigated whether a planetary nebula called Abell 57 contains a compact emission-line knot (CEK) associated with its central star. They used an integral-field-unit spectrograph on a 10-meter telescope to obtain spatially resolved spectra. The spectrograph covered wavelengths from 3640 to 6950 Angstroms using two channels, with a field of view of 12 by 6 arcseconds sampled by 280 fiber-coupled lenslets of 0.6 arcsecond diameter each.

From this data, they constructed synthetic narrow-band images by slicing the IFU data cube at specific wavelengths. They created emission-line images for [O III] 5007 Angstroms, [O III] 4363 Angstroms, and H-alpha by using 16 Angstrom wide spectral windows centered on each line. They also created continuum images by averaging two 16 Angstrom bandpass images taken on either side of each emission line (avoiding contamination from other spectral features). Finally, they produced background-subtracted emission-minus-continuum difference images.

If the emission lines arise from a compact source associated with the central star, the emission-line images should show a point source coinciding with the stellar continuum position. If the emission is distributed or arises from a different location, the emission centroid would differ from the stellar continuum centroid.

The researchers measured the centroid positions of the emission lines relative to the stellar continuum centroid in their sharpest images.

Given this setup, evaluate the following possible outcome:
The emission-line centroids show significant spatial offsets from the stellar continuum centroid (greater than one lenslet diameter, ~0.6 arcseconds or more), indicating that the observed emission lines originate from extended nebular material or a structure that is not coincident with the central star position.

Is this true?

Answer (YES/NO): NO